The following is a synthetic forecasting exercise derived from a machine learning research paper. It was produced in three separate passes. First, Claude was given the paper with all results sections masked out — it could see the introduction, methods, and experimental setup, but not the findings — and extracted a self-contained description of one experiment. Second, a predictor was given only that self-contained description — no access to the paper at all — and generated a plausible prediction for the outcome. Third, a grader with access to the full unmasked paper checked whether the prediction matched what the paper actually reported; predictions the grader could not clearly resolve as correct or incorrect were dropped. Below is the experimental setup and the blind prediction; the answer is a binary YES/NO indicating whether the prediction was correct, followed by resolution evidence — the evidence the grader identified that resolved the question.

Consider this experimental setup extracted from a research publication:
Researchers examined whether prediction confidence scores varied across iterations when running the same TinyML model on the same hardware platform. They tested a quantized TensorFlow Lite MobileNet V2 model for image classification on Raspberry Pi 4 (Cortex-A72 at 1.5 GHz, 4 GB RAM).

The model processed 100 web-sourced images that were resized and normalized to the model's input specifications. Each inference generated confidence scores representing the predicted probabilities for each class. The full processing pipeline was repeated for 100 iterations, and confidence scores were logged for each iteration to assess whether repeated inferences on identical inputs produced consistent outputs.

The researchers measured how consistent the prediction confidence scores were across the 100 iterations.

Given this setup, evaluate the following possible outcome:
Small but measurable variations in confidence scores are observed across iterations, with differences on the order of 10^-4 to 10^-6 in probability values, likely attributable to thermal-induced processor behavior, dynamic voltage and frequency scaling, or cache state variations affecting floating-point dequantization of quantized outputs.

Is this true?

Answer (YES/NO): NO